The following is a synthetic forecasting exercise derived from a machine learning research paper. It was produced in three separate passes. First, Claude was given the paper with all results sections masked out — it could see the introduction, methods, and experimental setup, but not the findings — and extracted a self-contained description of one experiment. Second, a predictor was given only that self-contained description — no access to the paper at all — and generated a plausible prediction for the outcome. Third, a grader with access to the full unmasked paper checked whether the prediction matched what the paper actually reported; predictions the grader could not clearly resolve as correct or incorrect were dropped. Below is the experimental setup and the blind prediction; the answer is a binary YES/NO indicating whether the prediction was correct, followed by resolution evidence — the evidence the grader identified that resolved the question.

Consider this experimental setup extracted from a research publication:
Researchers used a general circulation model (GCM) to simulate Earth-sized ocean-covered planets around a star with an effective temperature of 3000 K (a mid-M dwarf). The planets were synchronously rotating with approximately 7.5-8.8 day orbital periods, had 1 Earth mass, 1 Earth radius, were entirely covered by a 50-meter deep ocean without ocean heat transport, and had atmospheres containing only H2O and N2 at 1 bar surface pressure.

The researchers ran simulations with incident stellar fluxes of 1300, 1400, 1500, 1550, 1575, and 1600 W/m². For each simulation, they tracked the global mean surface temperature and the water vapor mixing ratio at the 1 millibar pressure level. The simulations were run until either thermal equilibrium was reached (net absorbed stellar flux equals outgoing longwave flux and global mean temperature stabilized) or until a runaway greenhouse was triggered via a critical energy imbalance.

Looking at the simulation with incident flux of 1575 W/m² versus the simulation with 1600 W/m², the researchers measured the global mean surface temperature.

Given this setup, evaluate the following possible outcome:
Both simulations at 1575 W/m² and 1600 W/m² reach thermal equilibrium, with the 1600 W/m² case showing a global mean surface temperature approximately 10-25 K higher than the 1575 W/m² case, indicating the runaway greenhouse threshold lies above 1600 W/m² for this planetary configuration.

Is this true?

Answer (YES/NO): NO